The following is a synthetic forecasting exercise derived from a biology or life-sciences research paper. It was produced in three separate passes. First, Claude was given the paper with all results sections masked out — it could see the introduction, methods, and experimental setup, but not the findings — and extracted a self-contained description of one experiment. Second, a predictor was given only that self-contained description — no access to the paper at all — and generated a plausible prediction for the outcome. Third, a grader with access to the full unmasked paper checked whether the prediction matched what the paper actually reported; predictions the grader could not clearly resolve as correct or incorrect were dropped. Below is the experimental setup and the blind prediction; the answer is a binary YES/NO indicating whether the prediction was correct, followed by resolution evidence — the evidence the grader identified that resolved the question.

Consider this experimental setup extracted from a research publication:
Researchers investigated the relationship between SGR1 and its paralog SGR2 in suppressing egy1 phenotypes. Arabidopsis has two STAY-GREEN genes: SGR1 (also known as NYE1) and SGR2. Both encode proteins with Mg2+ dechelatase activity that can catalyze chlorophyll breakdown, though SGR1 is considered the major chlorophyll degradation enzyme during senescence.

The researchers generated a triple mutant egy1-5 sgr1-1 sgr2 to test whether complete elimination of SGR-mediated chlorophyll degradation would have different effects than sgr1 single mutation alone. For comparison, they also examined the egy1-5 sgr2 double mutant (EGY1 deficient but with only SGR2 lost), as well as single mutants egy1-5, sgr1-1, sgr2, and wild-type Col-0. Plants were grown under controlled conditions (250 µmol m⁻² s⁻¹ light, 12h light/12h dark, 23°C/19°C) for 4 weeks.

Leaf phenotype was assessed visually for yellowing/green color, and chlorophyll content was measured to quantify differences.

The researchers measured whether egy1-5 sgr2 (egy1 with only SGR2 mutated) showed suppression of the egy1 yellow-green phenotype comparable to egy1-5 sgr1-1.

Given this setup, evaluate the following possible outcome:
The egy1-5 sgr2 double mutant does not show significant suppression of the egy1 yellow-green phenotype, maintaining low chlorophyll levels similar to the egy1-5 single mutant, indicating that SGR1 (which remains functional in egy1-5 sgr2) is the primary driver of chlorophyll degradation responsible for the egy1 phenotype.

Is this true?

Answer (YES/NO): YES